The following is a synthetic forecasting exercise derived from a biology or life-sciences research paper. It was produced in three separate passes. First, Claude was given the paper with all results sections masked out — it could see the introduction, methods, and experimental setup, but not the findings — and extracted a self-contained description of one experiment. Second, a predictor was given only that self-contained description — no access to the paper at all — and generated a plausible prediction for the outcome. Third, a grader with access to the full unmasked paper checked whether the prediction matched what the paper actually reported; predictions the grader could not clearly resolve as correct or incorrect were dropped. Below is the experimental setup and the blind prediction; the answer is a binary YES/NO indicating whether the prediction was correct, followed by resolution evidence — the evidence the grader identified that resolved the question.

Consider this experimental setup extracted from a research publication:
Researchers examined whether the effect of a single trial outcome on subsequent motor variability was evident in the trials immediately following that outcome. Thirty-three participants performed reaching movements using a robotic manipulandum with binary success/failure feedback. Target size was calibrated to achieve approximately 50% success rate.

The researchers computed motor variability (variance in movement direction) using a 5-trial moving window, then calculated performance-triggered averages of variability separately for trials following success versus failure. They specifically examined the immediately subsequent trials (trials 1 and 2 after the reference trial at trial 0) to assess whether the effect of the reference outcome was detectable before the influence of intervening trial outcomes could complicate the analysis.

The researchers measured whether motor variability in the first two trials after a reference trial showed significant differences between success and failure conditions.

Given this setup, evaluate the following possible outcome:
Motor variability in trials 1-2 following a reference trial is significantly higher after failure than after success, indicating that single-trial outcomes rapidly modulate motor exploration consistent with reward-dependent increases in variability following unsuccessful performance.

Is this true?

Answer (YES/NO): YES